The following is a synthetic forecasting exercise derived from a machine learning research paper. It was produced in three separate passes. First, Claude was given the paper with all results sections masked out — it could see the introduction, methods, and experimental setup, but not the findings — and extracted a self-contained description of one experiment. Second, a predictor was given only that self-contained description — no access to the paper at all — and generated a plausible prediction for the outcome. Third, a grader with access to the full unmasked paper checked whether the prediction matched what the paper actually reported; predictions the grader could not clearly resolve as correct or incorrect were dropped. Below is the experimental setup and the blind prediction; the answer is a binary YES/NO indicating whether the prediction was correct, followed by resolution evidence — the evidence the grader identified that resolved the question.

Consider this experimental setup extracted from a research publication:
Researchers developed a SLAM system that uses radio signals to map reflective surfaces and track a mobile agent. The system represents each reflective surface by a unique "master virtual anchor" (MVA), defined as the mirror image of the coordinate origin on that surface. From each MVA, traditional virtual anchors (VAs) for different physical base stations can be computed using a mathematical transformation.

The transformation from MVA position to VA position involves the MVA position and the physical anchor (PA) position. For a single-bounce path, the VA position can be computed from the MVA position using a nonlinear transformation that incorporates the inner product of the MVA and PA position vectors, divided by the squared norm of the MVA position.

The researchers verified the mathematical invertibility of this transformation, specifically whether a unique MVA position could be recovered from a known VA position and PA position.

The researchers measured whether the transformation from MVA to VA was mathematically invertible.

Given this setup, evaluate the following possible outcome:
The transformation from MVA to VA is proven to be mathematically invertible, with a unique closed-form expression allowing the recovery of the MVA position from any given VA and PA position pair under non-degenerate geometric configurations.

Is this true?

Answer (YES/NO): YES